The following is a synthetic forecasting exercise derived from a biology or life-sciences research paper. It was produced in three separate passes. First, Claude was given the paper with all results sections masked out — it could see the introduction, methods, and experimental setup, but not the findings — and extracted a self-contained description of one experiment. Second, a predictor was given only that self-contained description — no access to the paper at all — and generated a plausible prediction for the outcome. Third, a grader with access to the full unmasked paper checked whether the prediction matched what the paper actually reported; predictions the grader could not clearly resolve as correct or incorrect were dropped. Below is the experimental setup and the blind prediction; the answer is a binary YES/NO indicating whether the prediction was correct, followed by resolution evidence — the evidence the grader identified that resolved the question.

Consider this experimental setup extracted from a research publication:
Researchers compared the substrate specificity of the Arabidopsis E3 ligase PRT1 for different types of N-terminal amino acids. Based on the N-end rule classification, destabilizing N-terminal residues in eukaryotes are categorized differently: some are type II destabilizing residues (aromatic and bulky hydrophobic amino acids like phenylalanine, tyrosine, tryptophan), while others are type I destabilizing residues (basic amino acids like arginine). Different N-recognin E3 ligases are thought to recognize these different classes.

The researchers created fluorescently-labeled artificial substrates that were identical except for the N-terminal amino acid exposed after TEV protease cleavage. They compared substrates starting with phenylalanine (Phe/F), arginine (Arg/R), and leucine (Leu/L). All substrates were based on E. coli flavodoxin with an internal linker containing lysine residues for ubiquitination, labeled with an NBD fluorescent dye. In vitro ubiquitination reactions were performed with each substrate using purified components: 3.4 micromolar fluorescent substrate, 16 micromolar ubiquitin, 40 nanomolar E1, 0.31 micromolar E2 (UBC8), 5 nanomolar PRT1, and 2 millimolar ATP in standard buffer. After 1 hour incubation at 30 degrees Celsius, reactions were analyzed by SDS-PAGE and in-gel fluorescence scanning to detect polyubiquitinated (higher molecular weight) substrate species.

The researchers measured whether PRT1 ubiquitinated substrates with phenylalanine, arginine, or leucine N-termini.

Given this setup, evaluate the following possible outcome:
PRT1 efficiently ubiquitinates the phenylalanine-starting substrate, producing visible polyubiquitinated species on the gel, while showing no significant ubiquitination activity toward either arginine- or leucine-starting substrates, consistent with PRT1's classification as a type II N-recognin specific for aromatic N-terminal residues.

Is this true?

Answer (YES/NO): YES